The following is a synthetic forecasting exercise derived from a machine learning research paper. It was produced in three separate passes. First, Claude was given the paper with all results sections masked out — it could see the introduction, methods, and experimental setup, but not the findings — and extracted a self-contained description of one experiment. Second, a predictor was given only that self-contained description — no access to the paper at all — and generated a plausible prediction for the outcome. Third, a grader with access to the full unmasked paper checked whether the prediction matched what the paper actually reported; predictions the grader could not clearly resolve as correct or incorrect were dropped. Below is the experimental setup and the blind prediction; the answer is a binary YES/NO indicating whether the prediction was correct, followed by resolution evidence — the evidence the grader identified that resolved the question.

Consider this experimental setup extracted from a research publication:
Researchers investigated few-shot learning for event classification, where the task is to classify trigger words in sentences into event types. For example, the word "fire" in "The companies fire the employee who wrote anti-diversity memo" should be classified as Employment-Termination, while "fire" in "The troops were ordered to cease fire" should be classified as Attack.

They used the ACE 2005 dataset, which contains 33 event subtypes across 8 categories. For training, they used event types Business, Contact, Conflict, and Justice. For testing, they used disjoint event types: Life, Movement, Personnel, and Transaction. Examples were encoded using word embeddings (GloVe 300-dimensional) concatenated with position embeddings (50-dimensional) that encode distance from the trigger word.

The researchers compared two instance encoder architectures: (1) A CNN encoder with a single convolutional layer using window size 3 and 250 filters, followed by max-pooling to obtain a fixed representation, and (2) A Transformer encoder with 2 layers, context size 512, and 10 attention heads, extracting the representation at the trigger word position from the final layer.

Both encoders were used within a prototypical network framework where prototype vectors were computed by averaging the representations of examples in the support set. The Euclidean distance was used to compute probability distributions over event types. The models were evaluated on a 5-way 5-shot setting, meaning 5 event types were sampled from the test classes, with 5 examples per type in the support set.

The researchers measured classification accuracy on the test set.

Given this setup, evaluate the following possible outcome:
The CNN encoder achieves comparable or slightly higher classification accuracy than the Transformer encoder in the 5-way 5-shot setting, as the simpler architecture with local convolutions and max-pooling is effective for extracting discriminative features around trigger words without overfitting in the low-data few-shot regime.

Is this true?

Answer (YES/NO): NO